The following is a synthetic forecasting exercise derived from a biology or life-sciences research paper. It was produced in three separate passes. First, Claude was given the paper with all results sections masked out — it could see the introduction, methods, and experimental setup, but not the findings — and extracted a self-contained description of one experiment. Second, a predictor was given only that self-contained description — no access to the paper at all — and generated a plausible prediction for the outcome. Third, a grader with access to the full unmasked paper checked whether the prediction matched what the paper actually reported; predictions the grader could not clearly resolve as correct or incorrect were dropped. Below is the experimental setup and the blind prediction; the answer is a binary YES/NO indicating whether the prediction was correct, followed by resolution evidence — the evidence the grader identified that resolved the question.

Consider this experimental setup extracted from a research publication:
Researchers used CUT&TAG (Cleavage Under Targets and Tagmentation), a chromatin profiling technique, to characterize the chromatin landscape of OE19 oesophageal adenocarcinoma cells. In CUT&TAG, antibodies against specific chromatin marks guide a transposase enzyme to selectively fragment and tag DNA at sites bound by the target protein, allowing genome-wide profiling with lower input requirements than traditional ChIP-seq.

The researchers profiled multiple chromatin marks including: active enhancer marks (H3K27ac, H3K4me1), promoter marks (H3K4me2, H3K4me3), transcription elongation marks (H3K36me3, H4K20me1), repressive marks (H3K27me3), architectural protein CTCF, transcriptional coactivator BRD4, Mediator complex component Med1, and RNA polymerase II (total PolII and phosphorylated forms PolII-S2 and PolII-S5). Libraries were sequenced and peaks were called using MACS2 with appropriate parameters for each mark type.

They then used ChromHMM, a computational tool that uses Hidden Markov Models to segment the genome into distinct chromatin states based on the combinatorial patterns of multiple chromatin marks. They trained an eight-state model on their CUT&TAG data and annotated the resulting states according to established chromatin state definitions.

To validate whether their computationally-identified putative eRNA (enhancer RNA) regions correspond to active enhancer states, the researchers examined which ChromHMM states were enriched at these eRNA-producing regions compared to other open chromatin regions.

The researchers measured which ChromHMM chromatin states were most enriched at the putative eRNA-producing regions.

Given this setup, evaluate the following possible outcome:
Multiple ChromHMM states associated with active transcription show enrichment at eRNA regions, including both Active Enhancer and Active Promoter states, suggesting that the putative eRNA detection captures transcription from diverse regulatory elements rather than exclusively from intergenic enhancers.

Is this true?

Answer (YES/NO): NO